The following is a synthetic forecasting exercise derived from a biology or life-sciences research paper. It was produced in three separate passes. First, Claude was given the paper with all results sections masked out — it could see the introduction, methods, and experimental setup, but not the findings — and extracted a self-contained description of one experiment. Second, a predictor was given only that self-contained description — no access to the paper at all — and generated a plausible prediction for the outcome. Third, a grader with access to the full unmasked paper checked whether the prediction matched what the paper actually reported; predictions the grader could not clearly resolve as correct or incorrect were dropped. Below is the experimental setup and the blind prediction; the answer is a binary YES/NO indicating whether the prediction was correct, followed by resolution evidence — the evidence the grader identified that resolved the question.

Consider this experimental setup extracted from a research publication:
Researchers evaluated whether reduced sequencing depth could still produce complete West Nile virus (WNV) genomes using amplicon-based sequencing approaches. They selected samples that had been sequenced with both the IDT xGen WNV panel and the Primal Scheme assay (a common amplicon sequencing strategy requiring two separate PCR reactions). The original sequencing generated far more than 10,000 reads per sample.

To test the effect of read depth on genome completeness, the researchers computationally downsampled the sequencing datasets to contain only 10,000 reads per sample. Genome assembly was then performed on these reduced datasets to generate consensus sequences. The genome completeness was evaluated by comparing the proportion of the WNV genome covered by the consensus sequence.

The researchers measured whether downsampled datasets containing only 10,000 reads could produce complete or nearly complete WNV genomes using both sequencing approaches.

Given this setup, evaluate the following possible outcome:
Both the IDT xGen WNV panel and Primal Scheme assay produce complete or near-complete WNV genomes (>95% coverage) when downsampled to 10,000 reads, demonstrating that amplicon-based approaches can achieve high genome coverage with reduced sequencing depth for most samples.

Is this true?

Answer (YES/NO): YES